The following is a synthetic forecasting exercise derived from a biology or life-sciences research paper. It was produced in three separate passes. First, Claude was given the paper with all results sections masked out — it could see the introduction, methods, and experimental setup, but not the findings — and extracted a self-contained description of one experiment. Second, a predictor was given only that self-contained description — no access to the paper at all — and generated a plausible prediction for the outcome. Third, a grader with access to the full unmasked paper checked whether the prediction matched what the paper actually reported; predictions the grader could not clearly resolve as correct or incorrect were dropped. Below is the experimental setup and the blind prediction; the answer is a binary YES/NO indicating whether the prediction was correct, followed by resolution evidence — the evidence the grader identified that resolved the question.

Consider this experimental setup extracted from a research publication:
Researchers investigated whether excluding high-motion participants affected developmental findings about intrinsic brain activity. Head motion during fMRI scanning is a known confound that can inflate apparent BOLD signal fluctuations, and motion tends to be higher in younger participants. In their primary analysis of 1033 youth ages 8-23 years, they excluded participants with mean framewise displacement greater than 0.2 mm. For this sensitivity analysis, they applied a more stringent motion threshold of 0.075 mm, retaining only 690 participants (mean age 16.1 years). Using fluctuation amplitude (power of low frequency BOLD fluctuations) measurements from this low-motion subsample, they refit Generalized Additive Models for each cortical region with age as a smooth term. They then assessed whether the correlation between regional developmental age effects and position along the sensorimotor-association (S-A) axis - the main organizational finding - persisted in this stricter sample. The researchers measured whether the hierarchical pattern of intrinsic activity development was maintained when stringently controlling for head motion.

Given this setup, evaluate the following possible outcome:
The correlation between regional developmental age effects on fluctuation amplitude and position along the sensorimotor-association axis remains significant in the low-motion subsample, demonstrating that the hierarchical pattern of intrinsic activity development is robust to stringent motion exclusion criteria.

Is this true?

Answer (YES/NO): YES